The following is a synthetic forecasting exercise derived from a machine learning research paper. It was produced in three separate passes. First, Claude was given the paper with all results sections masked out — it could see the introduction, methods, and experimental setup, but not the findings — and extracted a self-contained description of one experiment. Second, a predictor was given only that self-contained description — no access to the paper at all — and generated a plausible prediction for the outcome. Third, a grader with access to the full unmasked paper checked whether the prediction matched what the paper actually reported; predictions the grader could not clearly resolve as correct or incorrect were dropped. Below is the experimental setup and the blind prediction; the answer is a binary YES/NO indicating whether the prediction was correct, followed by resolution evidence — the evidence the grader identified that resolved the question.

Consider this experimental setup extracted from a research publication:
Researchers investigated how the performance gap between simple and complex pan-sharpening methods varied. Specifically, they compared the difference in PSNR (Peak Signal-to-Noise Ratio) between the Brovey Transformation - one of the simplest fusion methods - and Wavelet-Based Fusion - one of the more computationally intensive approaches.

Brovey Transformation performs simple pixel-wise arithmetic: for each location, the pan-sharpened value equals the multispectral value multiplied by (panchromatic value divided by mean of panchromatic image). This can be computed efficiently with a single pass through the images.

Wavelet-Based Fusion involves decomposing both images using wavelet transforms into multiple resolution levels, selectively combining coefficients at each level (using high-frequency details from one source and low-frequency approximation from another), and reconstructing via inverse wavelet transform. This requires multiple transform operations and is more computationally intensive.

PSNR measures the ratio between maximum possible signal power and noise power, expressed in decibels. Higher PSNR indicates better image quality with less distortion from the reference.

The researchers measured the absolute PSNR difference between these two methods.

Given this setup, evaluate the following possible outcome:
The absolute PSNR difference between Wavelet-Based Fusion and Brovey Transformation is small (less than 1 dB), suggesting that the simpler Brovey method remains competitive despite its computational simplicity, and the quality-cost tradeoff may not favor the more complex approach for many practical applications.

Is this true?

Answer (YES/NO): YES